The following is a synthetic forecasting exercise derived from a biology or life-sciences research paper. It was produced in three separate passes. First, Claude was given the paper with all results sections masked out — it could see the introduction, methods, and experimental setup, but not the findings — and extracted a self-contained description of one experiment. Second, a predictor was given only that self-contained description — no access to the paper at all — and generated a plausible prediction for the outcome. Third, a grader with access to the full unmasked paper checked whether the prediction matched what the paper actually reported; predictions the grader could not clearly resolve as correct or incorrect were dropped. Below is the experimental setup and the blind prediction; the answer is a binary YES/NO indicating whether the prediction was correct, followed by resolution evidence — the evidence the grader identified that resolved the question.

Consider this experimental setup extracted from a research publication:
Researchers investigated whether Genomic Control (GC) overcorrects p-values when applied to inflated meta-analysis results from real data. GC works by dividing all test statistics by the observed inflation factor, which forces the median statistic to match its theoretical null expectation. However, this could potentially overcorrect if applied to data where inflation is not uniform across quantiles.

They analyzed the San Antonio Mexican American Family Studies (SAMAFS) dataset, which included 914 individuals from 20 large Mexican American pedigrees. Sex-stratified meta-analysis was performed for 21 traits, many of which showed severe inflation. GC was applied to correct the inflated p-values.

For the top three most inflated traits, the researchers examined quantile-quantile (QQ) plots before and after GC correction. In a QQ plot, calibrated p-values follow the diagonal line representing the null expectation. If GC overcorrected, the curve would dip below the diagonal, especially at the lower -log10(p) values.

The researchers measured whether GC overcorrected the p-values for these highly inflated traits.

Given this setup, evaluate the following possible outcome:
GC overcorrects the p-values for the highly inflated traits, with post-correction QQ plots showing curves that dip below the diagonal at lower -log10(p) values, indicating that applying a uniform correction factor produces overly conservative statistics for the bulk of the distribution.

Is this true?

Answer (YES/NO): NO